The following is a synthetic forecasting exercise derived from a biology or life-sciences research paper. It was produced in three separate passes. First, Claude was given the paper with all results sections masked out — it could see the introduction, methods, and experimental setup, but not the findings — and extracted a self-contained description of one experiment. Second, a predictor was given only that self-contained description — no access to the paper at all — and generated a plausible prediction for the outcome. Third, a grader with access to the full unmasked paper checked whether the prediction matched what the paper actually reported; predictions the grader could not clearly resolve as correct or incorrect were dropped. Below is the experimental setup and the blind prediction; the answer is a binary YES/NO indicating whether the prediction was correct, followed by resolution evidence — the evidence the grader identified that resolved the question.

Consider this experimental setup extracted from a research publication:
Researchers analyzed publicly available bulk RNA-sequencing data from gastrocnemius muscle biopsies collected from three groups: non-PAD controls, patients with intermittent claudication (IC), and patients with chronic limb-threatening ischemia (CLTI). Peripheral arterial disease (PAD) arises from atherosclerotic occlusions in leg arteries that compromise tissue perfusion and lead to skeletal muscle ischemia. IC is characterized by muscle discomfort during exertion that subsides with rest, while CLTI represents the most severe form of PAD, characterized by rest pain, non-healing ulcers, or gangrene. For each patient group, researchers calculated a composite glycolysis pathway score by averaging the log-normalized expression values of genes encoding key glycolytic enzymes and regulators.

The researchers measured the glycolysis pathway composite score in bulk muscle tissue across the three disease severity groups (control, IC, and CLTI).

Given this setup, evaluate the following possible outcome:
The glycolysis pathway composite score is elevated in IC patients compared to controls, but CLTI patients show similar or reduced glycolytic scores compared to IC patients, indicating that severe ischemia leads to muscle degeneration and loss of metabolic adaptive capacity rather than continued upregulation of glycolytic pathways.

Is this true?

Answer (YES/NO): YES